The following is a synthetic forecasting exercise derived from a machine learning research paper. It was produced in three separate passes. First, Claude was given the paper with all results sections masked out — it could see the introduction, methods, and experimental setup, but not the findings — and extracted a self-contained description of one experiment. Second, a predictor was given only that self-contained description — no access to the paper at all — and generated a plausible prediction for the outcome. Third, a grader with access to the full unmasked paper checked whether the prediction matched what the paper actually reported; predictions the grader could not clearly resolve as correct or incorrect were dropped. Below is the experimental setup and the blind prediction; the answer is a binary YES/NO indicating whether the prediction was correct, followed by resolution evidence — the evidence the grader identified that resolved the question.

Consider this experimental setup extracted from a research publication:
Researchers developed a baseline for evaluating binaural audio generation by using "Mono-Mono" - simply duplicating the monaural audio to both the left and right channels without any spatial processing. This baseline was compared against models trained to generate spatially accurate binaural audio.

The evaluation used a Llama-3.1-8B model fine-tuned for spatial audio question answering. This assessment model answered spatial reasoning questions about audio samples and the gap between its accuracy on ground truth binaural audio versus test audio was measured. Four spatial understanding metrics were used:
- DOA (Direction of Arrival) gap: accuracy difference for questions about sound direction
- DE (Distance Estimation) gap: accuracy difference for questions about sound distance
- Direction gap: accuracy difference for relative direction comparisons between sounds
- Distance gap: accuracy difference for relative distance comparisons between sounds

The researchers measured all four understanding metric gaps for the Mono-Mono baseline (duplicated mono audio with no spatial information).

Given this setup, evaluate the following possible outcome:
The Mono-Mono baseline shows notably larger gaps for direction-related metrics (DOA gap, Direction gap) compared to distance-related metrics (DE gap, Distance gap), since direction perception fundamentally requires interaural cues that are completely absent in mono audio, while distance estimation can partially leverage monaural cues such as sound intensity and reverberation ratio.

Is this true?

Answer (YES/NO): NO